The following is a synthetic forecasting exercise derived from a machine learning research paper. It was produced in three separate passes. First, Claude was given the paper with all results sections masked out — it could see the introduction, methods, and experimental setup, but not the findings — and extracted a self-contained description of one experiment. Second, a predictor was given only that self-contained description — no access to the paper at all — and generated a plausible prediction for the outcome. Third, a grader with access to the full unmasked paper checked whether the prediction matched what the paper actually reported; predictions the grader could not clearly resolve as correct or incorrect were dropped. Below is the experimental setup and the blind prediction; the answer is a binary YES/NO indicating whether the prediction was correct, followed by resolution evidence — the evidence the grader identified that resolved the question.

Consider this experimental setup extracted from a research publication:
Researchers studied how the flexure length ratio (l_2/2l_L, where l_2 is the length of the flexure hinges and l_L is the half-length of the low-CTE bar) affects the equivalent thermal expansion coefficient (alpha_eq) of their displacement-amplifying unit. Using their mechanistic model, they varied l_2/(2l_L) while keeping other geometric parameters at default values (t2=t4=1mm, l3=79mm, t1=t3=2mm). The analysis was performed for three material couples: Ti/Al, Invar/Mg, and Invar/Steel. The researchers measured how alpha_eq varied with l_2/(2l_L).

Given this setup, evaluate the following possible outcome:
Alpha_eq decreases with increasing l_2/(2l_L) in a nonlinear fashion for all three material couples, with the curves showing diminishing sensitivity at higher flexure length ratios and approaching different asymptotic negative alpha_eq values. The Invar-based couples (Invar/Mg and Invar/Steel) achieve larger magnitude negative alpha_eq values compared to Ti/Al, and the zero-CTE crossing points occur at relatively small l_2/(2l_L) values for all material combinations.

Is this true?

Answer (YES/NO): NO